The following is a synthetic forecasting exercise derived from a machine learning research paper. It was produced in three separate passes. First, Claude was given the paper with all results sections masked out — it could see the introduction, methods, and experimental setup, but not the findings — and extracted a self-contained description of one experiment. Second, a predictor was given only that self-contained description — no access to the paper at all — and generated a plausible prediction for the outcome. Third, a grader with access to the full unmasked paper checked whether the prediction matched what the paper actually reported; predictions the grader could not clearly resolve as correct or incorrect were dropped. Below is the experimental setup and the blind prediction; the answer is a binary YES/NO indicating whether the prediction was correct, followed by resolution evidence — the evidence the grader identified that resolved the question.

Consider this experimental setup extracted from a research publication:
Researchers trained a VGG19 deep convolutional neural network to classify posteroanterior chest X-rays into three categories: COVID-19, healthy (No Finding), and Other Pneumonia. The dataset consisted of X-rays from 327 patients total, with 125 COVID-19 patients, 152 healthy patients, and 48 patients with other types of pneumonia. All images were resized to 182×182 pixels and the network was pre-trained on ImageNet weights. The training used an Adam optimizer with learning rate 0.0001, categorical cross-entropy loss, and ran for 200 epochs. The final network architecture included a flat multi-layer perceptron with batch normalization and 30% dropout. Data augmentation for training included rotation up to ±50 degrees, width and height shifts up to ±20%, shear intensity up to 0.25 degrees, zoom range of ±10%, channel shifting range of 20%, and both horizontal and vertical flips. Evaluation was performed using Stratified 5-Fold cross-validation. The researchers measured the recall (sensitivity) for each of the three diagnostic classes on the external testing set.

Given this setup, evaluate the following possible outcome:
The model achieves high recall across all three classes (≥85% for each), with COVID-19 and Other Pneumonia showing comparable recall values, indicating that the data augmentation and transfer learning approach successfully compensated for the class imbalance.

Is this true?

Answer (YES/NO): NO